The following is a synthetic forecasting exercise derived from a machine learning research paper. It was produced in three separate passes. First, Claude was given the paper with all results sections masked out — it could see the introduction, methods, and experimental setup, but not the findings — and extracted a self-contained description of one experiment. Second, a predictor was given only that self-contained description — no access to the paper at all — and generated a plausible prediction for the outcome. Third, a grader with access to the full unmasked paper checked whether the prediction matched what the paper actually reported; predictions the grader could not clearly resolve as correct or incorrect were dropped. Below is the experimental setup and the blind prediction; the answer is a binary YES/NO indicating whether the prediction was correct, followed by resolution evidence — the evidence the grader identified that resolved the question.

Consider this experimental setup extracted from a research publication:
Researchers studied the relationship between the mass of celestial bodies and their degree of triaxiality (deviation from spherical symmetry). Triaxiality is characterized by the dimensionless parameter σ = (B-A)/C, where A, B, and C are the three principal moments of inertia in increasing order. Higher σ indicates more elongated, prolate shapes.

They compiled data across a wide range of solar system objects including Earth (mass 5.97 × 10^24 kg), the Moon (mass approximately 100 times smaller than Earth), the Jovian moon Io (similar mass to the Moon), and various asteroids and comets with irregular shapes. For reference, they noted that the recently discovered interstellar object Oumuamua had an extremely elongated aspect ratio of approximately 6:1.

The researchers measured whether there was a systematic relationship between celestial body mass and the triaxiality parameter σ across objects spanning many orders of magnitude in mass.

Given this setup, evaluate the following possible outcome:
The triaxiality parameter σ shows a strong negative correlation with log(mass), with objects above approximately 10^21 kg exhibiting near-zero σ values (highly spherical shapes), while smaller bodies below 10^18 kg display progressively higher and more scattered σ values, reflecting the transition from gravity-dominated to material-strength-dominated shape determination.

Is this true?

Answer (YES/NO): NO